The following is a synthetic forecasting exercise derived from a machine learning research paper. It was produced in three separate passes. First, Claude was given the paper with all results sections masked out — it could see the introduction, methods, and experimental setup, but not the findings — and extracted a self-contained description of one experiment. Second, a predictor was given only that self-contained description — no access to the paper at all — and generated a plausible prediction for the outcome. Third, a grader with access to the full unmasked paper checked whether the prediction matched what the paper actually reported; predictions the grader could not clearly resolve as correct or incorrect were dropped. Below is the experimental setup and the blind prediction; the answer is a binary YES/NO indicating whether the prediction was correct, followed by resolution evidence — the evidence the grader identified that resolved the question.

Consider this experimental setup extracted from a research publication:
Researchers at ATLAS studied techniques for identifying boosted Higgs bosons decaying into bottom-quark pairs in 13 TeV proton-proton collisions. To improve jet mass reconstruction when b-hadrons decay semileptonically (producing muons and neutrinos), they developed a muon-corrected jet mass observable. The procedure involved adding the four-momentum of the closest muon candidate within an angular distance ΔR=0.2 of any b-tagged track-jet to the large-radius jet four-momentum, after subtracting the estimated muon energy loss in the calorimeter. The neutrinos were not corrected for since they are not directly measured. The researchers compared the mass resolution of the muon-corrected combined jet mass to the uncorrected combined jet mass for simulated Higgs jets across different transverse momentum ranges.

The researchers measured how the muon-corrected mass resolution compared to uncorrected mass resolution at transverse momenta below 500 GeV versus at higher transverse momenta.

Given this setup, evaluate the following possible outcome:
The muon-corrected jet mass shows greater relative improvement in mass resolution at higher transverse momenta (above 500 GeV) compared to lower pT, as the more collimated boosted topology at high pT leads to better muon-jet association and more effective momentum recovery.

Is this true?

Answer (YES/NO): NO